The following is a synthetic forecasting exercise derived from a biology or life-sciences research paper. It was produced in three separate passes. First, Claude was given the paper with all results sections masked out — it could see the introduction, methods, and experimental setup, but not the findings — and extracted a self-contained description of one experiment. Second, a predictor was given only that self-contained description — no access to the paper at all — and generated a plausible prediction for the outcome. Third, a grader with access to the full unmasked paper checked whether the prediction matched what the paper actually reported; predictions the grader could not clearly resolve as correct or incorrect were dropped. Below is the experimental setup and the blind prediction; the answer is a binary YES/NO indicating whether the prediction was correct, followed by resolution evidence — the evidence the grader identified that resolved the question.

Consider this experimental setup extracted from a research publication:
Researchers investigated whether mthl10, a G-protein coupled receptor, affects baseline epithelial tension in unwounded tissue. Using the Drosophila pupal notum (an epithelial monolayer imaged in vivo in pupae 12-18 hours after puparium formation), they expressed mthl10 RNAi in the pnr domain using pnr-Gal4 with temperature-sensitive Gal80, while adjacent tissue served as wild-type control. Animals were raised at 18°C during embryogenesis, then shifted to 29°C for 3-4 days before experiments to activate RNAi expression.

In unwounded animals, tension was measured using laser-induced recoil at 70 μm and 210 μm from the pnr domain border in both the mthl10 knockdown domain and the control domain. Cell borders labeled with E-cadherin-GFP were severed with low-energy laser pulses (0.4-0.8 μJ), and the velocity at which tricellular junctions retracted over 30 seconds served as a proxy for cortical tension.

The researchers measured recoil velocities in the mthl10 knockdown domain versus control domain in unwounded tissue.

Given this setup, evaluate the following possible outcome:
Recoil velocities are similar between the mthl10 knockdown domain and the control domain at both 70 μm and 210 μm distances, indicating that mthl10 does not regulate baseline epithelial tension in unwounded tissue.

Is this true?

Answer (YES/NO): YES